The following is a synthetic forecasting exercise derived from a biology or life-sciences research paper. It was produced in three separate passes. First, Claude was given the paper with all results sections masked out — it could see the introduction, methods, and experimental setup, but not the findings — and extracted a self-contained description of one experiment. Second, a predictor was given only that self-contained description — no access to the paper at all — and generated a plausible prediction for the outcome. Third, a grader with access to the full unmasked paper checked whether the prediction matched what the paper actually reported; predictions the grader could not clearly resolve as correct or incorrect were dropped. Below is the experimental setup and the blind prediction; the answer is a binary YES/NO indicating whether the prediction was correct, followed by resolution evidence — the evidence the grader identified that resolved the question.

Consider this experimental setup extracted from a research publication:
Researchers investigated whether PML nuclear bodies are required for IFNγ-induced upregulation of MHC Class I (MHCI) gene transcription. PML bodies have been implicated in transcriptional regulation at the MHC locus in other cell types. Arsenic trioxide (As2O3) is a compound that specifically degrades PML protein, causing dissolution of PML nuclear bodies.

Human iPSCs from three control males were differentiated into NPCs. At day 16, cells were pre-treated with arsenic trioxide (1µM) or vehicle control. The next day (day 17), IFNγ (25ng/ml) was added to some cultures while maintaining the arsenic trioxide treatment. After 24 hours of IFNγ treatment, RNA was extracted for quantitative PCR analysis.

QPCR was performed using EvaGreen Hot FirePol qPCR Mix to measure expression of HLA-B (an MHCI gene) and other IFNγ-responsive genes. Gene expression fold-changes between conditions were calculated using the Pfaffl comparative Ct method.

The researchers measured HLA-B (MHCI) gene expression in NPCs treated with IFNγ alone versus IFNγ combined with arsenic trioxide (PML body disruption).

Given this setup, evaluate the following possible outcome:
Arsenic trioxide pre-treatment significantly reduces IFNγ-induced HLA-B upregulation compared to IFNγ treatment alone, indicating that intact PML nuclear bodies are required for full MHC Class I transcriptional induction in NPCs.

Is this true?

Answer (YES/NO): YES